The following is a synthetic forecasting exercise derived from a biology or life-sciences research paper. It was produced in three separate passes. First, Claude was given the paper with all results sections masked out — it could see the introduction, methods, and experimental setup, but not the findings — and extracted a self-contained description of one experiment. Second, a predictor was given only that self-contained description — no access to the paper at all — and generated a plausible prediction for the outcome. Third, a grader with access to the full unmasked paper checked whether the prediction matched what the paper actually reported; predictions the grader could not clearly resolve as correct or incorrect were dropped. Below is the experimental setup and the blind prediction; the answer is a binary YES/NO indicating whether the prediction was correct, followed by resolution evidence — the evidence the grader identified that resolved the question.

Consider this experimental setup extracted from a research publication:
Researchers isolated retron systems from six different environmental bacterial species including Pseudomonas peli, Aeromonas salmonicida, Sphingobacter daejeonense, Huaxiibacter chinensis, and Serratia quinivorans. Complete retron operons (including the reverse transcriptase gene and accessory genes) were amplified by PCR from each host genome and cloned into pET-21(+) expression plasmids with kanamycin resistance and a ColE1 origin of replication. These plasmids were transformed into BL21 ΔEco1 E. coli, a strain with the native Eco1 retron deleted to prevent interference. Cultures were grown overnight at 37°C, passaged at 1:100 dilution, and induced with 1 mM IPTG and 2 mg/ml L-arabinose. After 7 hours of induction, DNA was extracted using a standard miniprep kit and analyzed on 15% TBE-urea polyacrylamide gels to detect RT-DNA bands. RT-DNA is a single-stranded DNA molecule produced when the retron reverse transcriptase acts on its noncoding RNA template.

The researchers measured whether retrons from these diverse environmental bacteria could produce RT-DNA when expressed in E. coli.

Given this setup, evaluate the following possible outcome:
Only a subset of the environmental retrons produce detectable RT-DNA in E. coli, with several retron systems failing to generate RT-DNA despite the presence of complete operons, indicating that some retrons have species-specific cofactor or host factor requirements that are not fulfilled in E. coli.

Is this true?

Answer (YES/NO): NO